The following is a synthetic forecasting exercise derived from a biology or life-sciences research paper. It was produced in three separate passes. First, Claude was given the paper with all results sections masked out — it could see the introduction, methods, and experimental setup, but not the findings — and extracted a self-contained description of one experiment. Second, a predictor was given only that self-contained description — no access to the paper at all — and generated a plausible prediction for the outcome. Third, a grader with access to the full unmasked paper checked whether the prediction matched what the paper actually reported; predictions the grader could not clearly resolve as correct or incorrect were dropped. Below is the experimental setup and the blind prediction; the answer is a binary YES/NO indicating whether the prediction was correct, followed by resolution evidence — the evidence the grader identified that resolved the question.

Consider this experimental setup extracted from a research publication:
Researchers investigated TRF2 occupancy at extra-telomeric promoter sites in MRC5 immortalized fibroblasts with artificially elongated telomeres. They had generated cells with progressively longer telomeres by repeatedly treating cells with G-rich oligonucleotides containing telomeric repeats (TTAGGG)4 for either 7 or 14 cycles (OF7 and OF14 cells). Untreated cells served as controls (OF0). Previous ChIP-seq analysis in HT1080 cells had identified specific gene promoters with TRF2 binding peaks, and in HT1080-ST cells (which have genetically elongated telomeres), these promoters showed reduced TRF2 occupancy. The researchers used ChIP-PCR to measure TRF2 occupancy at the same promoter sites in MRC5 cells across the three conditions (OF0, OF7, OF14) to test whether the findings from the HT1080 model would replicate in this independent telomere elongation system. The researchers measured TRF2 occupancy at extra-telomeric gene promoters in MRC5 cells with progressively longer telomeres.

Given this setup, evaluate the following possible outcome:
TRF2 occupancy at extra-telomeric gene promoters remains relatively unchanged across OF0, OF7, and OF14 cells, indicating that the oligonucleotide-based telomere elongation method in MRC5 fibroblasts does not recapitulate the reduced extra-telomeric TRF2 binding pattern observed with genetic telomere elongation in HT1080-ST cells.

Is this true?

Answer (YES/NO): NO